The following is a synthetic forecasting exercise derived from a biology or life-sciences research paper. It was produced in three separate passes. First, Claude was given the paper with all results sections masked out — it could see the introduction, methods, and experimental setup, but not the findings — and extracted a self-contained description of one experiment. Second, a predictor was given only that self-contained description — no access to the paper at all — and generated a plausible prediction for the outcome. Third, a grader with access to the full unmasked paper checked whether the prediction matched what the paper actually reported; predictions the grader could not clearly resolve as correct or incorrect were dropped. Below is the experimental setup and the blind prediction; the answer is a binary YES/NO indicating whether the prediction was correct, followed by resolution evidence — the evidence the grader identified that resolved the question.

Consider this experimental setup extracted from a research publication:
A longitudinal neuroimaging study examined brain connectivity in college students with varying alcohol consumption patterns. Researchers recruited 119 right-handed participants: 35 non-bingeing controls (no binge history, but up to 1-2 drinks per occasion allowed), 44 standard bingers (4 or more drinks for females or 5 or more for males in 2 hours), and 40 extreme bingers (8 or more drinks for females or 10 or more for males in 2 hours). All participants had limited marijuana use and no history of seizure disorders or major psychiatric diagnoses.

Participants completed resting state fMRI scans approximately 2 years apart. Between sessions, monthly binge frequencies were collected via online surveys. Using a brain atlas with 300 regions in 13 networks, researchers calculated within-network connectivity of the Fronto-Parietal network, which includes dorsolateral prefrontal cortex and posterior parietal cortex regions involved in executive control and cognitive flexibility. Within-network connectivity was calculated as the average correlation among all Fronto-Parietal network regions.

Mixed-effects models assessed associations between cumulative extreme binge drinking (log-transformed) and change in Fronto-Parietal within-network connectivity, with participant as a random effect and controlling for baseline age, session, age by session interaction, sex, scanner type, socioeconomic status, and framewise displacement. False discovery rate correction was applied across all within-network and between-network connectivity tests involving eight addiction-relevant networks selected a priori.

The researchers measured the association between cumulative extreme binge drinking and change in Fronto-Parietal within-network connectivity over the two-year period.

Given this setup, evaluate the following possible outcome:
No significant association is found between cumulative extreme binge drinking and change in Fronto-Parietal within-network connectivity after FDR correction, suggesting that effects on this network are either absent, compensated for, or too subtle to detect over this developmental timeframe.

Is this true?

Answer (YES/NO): YES